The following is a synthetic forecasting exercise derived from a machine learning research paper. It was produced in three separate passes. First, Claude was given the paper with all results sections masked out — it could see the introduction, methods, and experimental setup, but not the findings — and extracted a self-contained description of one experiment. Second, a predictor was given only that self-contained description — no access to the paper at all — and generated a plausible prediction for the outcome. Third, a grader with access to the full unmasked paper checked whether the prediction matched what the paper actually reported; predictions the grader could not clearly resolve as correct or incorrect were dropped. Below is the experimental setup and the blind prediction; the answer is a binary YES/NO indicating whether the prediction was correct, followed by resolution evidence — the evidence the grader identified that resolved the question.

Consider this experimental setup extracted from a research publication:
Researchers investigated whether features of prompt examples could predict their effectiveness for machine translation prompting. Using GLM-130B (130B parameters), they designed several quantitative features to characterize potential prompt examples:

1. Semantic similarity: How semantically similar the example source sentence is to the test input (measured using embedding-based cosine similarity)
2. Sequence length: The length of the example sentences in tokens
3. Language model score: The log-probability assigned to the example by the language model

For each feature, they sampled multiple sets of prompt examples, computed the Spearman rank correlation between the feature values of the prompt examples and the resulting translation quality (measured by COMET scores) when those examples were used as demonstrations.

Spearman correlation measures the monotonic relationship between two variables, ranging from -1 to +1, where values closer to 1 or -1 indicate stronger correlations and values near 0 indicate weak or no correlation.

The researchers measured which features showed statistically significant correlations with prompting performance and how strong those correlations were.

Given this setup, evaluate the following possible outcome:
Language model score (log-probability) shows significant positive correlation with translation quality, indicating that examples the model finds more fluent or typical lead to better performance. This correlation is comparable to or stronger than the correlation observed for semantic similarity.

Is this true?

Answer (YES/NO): YES